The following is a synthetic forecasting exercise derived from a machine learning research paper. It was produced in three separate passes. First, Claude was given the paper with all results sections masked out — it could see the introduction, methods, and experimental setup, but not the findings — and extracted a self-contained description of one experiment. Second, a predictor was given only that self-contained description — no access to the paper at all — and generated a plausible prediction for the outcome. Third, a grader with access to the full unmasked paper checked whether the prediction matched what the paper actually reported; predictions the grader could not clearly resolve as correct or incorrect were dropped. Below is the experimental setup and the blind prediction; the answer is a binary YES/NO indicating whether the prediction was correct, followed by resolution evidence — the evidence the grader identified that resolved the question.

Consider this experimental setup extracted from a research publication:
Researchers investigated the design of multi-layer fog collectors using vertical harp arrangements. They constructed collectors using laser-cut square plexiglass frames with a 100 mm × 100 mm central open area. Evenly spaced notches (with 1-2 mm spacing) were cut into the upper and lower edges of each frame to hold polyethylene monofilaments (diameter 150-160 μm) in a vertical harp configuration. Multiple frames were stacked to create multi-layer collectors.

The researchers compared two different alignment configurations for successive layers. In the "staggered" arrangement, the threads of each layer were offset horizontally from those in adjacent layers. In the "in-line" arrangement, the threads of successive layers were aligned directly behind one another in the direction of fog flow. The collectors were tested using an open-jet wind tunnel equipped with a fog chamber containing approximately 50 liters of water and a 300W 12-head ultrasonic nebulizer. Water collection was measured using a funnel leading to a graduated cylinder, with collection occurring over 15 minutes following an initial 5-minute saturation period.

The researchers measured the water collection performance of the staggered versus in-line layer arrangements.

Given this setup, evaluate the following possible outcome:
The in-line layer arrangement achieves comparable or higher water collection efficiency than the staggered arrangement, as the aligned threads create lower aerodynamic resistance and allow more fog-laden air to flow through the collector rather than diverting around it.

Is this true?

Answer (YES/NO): YES